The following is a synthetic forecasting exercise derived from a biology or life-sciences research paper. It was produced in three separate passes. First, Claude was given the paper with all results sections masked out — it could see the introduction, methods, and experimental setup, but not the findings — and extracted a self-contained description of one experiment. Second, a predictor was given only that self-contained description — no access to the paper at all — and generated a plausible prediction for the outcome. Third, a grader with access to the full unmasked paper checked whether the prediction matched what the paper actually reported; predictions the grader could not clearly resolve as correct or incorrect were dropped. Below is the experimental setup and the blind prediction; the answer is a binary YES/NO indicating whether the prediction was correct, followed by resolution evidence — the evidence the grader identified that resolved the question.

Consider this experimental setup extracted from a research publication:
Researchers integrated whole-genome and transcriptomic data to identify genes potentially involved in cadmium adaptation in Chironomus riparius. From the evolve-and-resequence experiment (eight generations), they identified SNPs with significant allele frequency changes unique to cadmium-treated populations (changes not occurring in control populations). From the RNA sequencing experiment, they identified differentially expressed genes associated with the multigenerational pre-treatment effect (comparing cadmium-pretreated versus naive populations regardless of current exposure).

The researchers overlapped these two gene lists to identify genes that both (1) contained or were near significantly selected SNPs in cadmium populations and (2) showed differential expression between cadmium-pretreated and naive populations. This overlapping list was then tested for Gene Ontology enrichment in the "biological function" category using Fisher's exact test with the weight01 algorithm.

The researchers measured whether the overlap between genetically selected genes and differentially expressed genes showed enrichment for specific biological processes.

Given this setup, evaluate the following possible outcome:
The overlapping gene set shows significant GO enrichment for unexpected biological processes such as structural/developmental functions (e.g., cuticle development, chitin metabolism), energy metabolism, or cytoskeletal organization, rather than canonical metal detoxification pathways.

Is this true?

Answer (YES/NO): YES